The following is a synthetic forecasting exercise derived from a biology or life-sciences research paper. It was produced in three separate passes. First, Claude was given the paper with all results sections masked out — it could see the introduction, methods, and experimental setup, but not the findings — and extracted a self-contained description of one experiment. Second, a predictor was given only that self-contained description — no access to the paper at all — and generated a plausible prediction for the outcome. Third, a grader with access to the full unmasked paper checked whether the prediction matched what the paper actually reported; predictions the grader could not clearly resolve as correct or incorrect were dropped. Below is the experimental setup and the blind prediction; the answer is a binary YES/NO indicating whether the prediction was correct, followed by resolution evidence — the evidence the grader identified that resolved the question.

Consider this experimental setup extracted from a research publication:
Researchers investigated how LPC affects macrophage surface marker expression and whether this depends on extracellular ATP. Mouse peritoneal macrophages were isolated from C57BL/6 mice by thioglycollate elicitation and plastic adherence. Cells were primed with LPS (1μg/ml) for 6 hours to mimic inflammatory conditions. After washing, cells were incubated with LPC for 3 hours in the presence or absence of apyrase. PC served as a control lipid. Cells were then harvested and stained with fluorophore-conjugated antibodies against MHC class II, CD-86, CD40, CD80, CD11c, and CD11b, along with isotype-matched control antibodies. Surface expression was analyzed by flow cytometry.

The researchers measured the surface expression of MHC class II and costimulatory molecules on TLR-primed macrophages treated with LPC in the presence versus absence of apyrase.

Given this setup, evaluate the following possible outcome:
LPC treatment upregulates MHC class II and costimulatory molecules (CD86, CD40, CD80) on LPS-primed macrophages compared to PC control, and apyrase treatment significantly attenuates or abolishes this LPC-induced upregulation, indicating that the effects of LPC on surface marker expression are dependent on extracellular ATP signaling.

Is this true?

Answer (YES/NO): NO